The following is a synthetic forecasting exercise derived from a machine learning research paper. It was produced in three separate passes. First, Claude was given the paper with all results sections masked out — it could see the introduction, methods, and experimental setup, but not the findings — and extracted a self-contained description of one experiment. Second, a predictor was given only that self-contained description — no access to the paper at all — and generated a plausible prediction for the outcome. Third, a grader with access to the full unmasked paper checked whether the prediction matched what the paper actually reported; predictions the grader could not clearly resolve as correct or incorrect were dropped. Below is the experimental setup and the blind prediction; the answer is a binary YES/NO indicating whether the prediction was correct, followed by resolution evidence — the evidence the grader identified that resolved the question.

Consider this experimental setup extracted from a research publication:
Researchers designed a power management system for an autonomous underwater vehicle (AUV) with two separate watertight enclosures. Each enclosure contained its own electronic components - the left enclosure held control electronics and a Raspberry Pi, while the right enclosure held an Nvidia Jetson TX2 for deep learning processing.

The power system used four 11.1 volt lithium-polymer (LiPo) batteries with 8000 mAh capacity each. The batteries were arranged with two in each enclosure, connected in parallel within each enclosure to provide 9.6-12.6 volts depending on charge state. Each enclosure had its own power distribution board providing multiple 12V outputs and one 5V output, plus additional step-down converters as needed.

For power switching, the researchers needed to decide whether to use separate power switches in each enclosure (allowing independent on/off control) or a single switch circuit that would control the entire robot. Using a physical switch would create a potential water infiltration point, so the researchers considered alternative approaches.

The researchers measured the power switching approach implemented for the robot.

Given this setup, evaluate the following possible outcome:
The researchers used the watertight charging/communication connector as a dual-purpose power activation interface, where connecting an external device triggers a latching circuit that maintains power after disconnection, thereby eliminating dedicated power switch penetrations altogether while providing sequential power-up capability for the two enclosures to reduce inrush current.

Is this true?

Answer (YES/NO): NO